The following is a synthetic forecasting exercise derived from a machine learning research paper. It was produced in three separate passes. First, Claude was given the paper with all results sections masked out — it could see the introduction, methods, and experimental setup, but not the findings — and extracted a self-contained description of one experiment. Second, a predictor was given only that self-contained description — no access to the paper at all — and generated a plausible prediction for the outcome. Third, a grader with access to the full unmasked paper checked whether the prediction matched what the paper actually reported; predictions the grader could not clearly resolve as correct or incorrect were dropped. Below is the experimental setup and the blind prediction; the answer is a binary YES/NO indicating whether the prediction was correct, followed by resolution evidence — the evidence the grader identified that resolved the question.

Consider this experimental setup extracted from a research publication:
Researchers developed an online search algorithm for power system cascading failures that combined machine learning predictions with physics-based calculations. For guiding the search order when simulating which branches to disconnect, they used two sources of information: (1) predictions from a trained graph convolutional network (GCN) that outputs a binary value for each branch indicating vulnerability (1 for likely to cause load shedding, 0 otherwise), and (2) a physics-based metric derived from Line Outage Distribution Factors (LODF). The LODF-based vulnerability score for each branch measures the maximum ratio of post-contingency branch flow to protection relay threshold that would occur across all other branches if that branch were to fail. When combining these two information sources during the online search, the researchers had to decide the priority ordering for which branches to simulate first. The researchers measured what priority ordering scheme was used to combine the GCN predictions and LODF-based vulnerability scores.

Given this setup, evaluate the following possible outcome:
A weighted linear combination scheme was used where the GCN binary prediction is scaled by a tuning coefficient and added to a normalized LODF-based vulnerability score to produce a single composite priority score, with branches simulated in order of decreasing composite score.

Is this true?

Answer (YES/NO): NO